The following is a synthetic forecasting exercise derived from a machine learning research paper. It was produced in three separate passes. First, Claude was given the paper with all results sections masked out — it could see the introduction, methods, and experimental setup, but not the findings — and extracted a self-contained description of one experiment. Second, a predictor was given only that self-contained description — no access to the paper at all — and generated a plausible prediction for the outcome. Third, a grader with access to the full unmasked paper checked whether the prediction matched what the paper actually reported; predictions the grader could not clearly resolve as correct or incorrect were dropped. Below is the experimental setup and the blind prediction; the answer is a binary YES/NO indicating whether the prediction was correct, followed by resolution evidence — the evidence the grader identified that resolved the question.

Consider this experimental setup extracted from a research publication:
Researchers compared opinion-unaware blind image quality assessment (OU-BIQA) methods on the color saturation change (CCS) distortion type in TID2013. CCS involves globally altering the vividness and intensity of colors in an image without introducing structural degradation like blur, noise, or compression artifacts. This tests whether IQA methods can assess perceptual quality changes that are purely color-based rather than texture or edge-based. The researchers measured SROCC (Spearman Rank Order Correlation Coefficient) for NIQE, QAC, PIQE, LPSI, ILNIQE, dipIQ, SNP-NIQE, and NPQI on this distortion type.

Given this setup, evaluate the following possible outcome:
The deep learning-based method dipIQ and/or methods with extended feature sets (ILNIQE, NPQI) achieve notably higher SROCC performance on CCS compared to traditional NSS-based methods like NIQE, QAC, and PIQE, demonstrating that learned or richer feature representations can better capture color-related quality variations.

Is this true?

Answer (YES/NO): NO